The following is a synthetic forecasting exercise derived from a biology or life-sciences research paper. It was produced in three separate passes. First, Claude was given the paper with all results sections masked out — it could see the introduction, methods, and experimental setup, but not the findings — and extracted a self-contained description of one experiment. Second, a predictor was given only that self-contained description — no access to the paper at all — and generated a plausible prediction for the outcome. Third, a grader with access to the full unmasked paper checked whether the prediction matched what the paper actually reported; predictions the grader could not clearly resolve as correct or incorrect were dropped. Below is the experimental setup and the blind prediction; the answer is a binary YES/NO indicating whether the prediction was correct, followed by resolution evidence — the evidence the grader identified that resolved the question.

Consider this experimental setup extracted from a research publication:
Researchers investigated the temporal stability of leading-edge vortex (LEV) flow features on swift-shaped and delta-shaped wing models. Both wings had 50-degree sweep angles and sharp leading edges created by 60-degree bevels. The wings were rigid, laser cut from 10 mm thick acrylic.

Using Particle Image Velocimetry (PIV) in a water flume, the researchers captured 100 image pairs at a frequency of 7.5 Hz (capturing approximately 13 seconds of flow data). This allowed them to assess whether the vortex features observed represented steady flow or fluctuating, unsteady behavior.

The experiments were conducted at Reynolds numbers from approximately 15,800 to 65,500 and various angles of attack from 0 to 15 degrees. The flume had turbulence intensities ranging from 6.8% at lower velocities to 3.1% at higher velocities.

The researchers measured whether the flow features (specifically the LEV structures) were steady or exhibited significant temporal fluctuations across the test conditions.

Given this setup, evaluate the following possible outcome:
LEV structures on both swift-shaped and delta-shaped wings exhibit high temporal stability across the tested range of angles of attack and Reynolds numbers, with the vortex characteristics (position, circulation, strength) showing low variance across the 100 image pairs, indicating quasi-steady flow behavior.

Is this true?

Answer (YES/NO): YES